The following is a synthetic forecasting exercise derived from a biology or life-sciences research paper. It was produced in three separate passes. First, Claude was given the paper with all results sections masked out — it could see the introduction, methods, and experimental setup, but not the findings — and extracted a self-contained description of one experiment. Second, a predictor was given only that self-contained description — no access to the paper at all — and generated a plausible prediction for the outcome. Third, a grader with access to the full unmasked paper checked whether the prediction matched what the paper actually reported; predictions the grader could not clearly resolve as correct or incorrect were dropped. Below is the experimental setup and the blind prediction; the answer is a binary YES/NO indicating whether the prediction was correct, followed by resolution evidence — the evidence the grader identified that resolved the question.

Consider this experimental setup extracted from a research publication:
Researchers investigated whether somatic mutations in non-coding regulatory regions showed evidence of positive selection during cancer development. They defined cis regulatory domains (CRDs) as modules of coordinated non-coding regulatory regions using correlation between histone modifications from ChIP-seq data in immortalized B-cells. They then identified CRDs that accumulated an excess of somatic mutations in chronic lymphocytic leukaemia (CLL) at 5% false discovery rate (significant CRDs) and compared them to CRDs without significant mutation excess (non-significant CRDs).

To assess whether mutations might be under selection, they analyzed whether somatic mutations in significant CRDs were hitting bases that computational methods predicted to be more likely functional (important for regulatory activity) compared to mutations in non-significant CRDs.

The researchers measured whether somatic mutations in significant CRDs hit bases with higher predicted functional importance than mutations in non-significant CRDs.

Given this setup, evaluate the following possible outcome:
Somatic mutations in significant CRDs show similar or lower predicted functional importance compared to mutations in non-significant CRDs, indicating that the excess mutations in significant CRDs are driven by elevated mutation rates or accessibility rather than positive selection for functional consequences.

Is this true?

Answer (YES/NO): NO